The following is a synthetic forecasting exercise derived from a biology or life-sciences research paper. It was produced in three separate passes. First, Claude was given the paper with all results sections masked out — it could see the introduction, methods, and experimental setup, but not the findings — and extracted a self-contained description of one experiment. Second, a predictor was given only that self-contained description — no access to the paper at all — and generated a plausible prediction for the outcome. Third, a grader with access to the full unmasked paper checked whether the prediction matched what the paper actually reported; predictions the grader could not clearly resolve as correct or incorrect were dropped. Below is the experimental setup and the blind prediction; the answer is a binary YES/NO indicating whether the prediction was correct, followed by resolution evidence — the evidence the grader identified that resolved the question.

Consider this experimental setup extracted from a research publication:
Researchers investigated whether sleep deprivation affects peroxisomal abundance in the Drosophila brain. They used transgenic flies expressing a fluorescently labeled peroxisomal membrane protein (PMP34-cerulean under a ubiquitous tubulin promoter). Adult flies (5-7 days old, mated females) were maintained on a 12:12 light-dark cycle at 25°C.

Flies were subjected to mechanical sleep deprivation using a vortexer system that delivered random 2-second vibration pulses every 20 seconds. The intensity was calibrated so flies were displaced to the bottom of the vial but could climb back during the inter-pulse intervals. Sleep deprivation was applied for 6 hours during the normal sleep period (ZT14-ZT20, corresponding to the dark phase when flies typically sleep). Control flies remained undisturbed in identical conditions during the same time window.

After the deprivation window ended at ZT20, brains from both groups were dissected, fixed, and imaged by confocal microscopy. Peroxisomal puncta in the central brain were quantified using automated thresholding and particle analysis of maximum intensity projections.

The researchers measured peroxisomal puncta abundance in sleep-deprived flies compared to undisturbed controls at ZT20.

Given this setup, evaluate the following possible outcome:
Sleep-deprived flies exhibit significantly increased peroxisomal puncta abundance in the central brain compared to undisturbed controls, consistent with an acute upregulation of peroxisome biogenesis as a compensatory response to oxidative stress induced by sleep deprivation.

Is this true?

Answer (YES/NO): NO